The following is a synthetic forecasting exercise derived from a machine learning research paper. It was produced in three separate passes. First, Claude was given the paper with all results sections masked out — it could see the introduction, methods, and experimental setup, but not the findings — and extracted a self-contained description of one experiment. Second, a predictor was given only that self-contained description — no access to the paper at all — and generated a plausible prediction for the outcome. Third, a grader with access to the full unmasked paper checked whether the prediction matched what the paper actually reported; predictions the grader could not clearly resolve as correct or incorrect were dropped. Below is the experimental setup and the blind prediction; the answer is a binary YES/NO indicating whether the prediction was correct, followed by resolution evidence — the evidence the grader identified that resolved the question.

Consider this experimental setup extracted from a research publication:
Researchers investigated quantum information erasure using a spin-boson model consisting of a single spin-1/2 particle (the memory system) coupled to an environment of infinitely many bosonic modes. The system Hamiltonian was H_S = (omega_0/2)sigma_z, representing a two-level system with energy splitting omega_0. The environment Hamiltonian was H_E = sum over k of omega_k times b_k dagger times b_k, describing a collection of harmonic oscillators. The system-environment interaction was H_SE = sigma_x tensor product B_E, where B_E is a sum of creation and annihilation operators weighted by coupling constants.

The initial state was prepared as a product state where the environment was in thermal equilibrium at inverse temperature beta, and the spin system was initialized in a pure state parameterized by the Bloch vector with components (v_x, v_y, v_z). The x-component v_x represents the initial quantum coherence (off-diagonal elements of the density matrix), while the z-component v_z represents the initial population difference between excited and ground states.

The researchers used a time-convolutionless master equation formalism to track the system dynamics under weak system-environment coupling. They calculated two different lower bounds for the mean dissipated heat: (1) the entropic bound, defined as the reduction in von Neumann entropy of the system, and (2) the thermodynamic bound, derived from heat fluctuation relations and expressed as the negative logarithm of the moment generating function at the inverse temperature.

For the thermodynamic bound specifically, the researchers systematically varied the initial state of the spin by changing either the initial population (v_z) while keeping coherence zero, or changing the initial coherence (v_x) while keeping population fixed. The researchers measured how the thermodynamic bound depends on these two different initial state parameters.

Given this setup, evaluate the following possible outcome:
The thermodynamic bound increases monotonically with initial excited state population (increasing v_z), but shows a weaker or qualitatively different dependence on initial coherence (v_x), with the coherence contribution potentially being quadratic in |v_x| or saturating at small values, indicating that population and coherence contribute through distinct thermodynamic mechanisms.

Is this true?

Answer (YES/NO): NO